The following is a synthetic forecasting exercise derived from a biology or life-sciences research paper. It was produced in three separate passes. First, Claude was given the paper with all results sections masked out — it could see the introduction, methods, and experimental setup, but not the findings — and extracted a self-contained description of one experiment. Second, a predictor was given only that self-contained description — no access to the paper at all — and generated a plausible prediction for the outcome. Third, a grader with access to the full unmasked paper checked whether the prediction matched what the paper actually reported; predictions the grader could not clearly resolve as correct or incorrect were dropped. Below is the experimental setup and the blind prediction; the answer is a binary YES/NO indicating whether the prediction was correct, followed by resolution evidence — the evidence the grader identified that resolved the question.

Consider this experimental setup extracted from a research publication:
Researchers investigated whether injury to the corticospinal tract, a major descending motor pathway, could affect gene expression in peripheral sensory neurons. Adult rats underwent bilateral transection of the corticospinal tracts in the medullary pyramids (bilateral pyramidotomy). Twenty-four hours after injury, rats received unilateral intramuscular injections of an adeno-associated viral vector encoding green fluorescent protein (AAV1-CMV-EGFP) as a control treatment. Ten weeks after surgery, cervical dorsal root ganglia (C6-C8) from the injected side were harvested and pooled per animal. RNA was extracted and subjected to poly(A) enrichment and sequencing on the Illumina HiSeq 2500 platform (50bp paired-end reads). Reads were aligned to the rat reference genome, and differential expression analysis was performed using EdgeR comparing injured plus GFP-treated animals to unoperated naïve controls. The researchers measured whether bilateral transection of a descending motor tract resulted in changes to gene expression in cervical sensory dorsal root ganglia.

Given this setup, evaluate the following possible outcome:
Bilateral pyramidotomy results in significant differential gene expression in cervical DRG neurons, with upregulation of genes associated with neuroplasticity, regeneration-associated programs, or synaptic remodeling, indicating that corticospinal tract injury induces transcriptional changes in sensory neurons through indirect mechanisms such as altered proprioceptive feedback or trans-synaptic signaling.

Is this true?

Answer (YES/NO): NO